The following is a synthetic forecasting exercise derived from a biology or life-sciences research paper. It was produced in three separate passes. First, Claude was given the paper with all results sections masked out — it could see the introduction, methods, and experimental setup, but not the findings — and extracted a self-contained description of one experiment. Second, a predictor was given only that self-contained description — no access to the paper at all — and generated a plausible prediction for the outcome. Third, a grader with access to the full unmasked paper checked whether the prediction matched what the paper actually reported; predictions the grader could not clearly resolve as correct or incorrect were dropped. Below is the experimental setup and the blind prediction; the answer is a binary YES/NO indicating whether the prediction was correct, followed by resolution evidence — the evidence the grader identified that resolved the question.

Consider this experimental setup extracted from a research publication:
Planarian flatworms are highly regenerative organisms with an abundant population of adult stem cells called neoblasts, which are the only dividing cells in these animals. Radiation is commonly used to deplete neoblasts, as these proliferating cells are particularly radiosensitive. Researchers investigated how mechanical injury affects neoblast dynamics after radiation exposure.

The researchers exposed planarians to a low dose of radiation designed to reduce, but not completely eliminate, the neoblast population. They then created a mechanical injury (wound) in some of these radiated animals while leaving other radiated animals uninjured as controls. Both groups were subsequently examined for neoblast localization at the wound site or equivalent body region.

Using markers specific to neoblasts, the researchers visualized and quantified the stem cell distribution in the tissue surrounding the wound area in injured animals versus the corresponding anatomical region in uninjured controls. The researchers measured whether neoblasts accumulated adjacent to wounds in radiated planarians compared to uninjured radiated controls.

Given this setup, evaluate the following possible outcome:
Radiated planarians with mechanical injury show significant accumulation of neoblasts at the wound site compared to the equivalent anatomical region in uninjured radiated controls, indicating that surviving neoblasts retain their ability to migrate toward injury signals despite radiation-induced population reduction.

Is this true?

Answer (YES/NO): NO